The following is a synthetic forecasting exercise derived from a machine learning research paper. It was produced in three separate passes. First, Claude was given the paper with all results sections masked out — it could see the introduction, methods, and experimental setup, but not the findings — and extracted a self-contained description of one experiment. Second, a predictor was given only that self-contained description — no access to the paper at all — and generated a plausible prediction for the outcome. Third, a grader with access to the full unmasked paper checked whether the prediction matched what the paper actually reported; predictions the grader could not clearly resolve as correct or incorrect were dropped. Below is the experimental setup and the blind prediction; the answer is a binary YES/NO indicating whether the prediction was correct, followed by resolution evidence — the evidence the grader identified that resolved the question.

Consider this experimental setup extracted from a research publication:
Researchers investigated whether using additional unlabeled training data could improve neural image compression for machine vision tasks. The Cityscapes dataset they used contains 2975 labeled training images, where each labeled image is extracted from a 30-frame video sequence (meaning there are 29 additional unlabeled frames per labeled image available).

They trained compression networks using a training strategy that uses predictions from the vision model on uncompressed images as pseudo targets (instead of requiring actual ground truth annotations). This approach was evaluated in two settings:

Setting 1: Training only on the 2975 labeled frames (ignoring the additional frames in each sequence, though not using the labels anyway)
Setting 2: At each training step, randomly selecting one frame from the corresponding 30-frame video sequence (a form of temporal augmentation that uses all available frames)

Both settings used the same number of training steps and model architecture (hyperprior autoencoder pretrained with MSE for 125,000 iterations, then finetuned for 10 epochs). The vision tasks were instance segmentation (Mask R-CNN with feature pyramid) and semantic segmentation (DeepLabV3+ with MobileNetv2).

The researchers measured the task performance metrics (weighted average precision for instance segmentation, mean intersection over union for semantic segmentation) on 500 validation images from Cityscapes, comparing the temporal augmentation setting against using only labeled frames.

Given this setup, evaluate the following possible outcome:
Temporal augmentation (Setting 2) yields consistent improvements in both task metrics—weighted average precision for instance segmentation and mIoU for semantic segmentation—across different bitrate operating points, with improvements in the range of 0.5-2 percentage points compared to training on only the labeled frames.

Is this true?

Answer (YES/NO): NO